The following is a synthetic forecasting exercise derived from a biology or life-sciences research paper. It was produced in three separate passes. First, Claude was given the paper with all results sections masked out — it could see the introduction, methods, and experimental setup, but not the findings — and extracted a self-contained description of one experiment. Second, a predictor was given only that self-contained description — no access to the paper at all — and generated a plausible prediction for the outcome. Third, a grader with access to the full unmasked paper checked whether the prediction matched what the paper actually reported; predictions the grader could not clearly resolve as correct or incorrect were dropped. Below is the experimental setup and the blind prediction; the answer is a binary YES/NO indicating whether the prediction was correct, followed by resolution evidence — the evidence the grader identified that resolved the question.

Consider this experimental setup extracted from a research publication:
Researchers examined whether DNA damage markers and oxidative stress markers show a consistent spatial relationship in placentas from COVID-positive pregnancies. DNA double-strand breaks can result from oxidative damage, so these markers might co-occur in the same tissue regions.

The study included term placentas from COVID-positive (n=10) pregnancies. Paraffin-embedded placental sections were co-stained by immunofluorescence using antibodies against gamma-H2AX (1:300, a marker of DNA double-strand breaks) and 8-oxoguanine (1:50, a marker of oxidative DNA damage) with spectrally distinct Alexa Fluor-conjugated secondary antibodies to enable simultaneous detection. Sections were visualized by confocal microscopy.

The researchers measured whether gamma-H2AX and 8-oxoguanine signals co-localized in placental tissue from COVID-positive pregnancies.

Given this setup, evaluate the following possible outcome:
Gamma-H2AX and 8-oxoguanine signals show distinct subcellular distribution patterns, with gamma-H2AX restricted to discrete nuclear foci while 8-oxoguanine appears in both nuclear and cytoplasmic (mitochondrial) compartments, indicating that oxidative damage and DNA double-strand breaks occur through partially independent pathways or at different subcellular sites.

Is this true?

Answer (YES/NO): NO